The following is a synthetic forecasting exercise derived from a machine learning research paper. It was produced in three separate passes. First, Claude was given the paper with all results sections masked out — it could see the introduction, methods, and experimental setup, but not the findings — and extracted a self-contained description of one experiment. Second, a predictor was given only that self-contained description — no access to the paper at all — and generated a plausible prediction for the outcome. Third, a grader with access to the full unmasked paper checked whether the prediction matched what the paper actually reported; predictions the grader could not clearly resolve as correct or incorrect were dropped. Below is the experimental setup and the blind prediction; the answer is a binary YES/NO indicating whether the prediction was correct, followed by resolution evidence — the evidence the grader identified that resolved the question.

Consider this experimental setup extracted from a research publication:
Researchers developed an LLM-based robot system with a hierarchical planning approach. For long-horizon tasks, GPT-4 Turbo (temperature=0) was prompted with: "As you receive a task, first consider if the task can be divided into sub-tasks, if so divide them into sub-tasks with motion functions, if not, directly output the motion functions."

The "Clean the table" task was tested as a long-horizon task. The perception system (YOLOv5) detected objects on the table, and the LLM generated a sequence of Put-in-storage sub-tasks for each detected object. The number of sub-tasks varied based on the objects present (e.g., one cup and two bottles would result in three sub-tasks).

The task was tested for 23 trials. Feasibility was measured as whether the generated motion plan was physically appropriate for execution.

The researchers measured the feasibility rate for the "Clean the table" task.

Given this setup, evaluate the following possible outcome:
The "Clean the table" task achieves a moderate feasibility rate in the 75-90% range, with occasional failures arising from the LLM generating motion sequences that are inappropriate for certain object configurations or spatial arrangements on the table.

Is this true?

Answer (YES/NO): NO